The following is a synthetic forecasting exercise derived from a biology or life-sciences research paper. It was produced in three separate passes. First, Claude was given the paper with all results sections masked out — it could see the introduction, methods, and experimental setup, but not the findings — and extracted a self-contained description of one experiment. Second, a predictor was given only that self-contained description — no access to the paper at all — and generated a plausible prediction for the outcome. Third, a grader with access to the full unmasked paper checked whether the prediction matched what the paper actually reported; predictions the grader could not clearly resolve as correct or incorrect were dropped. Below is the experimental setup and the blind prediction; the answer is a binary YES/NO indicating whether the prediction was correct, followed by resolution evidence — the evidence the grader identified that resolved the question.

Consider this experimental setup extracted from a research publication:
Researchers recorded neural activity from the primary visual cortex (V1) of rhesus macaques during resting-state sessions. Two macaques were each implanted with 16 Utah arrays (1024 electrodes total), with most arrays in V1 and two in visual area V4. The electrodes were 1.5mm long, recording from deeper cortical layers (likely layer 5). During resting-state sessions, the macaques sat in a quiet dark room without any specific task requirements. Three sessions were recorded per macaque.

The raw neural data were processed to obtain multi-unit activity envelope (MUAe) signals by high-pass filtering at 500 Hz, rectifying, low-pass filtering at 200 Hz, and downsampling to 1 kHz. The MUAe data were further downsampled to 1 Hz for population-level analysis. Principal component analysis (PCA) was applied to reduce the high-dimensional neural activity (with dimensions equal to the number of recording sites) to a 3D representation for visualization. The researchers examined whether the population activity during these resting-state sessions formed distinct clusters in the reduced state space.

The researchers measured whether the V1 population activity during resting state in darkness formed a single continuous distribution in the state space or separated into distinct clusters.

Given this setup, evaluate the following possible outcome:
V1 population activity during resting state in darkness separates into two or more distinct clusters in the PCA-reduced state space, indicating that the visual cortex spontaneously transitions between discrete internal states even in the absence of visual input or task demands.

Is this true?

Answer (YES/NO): YES